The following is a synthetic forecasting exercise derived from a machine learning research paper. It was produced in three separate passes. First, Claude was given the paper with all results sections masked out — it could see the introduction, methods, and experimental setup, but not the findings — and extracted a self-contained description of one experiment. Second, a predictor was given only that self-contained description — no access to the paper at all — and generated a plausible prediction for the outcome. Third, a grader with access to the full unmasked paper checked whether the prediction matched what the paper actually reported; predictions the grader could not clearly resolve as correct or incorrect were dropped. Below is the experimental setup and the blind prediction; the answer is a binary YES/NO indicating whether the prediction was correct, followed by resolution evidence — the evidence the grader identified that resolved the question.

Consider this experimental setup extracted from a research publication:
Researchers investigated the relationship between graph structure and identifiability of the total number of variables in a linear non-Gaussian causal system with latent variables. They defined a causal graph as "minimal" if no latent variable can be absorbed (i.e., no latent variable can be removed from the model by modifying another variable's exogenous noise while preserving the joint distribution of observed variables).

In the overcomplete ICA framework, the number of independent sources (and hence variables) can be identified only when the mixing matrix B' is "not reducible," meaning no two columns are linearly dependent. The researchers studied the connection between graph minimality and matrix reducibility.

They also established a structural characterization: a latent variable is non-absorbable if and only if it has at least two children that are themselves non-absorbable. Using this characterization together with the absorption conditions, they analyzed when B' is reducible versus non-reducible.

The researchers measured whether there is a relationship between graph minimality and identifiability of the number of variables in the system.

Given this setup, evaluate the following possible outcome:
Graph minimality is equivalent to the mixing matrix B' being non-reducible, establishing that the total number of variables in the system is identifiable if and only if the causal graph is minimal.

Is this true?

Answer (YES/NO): YES